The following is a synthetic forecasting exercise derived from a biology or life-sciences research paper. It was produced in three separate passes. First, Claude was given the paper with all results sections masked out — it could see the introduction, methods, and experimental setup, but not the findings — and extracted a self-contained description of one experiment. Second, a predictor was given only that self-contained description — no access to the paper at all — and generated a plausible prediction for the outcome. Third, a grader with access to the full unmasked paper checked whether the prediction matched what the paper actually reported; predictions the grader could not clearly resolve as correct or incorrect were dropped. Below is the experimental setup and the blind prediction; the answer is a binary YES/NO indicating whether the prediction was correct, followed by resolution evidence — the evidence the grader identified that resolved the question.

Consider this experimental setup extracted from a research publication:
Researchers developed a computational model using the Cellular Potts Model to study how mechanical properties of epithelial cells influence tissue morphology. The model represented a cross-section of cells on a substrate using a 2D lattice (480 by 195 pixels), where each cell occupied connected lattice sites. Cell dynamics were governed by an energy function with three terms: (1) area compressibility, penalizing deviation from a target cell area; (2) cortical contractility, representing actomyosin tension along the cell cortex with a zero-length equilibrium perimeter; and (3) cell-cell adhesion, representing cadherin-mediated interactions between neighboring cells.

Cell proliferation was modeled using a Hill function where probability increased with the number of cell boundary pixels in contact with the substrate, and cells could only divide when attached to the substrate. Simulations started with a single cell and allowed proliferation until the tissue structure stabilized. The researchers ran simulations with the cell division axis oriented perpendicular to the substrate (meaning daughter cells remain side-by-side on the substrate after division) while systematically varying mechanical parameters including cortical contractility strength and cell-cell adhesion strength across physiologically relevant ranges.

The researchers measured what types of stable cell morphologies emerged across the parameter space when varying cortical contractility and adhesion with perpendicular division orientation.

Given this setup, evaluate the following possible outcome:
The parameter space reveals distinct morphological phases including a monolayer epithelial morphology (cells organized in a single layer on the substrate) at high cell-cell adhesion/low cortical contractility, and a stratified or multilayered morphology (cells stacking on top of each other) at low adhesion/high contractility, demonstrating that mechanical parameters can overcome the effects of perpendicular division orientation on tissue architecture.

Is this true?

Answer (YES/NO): NO